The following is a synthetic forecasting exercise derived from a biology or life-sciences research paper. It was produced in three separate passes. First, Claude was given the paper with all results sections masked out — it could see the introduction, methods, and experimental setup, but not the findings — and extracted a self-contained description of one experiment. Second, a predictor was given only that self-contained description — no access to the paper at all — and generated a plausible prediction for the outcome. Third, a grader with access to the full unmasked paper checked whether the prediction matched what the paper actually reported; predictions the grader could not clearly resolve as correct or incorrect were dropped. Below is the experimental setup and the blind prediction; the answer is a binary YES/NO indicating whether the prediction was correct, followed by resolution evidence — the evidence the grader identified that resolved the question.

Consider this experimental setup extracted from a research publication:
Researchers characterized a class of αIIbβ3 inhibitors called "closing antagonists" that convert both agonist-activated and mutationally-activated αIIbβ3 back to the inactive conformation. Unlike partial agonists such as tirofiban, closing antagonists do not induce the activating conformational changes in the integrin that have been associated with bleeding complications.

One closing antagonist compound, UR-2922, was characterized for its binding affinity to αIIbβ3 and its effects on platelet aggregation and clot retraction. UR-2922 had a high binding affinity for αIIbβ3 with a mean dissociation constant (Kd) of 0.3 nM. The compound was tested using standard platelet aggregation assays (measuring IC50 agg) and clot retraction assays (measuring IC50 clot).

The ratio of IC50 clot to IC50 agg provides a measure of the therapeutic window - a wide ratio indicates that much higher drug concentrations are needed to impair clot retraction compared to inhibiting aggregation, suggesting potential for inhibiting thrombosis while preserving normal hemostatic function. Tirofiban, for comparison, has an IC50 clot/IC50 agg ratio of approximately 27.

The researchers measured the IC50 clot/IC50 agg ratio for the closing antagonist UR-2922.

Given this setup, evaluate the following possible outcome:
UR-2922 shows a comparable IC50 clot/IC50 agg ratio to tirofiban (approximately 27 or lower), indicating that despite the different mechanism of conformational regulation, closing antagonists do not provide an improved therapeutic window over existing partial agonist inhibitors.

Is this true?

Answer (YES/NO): YES